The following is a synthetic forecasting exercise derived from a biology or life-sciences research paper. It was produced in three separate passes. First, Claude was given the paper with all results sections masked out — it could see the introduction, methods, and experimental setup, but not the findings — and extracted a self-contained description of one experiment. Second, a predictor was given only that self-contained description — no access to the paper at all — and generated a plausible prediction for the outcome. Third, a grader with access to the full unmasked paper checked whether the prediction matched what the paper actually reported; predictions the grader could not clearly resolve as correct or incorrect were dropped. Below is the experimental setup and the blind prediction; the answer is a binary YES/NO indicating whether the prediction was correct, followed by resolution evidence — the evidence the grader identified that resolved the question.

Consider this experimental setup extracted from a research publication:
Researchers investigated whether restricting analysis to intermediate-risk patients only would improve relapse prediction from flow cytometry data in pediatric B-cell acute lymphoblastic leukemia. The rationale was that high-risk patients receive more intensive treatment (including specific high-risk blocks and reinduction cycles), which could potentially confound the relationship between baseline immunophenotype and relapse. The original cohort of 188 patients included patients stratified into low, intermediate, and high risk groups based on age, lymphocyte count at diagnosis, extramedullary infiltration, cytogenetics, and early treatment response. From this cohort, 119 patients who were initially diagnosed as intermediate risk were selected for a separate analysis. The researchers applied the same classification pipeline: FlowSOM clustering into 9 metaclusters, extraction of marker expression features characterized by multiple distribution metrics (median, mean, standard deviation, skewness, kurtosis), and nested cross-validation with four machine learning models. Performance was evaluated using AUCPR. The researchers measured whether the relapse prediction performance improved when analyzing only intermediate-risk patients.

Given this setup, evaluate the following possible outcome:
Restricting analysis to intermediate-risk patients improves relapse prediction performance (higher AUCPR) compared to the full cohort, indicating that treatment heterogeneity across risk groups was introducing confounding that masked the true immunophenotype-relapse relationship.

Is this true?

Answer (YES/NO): NO